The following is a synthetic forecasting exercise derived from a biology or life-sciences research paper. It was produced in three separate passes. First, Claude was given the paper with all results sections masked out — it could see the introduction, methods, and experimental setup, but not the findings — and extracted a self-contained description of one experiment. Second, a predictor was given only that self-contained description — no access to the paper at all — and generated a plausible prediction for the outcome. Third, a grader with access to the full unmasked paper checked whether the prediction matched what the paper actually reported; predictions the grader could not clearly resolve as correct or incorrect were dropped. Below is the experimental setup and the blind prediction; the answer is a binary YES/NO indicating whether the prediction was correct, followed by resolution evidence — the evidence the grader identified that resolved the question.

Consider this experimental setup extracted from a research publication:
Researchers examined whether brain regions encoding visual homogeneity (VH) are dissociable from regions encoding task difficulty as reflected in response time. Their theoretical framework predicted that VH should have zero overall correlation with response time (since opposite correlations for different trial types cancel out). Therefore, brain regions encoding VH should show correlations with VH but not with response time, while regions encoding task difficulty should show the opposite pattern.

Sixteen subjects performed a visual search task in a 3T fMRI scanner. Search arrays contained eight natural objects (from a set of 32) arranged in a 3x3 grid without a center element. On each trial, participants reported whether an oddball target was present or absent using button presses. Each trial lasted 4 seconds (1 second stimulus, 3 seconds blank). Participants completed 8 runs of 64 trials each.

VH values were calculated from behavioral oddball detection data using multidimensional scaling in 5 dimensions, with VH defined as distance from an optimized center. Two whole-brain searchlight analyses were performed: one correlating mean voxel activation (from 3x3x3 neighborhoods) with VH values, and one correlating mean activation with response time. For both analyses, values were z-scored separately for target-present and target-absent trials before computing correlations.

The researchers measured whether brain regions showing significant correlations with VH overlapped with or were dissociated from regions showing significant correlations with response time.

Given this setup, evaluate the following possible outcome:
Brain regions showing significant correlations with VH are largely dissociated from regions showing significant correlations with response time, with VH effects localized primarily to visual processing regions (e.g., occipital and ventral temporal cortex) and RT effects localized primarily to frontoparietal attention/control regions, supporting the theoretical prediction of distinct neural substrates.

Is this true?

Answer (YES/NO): YES